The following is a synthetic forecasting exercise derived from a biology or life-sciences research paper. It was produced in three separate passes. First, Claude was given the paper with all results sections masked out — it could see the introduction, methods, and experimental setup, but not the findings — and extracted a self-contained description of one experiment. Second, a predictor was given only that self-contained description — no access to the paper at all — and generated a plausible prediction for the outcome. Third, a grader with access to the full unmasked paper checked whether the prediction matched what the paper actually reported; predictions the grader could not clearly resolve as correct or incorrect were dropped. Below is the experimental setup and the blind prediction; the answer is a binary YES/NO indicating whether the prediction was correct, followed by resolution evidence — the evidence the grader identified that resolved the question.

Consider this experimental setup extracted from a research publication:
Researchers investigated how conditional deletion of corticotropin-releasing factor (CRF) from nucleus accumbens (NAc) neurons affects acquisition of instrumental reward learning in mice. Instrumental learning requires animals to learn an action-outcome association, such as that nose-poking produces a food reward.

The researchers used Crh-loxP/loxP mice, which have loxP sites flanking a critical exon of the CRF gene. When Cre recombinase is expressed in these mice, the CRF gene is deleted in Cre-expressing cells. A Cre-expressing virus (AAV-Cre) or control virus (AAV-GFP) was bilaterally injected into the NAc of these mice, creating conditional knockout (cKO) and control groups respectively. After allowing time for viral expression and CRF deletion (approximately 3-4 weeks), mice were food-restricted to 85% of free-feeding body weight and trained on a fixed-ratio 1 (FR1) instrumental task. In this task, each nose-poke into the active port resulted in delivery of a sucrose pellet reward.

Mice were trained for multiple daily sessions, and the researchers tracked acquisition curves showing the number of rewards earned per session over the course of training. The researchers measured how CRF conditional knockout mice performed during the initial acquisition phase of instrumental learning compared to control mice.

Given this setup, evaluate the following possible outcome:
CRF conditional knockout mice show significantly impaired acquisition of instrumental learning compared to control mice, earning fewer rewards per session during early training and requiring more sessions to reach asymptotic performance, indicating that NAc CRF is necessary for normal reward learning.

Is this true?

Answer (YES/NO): NO